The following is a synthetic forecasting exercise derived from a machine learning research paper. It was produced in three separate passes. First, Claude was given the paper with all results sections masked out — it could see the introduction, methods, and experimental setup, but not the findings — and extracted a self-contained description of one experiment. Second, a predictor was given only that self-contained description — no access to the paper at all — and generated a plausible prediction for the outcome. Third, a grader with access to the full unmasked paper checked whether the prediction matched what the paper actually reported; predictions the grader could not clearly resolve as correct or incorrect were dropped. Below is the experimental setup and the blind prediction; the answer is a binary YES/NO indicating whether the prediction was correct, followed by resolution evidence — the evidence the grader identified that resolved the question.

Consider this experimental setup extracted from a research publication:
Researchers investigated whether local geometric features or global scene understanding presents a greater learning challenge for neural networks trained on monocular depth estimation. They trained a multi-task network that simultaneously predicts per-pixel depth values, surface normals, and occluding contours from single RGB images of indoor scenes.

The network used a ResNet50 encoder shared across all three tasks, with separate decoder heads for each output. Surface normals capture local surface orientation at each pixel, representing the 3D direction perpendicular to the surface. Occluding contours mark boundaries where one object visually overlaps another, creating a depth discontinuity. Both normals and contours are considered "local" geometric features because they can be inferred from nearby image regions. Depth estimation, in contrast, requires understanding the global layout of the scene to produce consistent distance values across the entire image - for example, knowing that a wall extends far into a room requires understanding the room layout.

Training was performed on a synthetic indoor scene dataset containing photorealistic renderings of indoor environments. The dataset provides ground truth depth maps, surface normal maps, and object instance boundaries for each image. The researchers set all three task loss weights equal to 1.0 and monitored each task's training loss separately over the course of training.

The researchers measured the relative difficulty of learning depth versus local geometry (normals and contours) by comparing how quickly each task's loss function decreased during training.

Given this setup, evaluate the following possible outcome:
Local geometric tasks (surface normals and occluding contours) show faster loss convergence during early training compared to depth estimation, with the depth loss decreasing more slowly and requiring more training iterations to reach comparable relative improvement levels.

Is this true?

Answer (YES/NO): YES